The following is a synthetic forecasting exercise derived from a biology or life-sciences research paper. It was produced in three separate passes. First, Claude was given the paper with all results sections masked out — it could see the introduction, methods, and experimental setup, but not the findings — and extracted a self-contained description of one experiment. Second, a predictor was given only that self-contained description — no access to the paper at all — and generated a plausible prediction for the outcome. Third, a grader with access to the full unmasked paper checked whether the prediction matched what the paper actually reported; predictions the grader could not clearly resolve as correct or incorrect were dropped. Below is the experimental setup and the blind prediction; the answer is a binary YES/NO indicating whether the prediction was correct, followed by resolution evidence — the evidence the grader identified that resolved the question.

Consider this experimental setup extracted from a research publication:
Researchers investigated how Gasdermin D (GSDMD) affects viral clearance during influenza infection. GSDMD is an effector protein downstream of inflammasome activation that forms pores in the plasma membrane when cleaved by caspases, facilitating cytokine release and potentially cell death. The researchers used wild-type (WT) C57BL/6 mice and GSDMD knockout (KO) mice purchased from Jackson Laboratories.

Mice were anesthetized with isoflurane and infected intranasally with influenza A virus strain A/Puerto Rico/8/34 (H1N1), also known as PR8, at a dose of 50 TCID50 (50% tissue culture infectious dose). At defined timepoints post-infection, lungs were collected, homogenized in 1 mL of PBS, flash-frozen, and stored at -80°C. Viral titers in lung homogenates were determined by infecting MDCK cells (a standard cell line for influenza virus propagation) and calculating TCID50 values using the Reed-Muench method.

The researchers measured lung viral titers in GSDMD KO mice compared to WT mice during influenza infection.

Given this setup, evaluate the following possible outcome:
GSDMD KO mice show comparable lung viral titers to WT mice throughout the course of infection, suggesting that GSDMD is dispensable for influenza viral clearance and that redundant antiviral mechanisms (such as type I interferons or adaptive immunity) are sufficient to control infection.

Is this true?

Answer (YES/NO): YES